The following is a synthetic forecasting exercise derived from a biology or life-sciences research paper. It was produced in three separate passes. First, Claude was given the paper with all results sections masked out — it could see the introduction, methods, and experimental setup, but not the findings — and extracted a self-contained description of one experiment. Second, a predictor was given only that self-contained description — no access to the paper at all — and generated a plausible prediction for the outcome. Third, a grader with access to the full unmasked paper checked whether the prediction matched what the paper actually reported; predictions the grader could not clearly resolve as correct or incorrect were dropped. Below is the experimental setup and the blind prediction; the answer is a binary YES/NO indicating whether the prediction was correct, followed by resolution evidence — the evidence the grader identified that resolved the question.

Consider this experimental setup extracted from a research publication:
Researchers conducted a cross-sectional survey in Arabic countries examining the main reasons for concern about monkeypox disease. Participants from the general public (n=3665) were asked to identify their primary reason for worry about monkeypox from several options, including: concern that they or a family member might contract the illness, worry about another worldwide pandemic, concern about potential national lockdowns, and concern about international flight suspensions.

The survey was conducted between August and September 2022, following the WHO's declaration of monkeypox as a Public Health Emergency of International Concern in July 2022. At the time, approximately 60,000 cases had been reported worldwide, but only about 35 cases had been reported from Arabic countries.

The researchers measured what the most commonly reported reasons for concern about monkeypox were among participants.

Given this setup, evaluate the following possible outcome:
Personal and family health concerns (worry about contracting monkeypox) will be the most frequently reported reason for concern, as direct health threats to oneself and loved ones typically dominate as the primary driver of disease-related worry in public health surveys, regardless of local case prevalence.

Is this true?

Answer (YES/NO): YES